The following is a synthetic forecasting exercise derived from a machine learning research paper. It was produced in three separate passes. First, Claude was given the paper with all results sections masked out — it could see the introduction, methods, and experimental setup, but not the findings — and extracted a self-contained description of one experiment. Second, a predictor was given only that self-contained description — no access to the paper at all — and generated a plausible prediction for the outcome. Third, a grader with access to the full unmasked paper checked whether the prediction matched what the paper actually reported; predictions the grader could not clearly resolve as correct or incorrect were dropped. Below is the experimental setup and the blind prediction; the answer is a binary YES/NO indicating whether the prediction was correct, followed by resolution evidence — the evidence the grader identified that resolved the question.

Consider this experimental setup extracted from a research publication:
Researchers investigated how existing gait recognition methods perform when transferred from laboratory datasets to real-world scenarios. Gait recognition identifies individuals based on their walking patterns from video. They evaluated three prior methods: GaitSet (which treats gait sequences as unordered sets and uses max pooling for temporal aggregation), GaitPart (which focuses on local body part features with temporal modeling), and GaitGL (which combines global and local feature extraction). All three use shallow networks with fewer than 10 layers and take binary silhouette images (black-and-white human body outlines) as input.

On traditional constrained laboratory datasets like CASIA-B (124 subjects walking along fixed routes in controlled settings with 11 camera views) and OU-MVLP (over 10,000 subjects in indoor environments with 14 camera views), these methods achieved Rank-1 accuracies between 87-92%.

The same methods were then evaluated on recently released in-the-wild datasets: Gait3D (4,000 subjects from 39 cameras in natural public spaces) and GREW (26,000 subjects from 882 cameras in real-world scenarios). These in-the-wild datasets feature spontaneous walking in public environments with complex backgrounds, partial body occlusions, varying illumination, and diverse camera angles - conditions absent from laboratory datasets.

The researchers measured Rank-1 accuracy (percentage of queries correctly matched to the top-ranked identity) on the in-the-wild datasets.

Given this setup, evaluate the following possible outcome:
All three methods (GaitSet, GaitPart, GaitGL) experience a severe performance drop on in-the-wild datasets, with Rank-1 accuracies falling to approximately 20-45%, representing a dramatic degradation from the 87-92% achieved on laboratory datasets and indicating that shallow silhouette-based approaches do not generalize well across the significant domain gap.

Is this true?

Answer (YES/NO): NO